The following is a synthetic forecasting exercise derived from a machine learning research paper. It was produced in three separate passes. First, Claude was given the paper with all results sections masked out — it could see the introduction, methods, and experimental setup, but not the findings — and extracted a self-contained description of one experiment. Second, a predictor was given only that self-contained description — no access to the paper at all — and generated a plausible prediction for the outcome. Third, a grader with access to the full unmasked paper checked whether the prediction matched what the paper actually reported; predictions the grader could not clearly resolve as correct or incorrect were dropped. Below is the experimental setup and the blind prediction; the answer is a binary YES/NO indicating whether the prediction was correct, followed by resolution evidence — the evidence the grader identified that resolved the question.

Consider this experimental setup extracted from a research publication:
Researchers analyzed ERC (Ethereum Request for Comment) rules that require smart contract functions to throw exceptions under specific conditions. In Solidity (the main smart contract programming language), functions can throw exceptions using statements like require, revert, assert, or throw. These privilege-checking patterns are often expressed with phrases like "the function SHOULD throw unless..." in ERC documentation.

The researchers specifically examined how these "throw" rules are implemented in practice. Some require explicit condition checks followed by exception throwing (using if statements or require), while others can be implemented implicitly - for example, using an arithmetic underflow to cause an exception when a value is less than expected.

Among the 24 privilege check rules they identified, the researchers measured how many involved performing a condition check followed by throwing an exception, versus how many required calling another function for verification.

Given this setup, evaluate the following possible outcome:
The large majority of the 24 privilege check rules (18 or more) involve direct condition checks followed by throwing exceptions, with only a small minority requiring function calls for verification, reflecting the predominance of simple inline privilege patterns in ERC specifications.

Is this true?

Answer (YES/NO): YES